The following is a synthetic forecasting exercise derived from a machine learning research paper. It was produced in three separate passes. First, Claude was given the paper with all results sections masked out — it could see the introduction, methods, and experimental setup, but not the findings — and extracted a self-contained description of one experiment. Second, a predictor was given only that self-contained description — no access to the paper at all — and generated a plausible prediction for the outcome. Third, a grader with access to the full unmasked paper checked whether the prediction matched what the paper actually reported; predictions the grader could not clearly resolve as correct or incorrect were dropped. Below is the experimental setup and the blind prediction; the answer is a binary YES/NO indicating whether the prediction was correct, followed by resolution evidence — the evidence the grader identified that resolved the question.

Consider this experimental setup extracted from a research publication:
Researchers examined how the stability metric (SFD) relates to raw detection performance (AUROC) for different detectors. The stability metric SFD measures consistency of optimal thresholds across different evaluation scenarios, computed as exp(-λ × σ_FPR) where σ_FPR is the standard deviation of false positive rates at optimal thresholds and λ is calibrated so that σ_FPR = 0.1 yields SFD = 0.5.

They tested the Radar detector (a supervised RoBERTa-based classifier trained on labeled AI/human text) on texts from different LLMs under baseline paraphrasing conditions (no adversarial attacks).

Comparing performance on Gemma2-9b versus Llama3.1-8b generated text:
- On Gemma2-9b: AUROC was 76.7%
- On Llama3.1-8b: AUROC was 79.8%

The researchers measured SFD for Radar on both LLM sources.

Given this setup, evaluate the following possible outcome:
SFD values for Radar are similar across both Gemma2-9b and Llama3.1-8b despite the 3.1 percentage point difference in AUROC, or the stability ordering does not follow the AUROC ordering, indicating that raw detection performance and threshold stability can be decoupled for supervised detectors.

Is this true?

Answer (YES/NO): YES